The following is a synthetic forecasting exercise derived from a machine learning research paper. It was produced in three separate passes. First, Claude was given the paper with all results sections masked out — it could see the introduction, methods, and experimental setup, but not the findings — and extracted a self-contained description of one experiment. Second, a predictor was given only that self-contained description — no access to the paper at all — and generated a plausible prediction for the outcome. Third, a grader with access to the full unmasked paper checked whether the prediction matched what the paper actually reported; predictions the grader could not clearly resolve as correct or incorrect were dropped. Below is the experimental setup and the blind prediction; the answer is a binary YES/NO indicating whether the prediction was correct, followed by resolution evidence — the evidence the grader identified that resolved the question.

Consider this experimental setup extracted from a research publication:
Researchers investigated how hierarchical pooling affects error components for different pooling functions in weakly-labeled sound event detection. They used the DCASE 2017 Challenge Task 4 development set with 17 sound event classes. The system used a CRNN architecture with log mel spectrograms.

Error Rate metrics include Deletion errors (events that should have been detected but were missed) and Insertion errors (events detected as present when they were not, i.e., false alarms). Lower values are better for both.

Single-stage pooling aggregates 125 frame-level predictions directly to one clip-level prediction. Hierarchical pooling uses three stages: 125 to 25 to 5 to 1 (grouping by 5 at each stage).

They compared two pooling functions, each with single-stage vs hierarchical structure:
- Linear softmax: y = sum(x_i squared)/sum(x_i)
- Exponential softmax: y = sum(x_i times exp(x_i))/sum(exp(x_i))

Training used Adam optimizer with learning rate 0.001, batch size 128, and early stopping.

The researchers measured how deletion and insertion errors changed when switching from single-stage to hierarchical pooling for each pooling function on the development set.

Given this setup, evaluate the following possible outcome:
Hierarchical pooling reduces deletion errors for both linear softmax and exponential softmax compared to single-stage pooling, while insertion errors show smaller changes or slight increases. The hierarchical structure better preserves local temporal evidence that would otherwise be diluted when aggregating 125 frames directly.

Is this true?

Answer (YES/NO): NO